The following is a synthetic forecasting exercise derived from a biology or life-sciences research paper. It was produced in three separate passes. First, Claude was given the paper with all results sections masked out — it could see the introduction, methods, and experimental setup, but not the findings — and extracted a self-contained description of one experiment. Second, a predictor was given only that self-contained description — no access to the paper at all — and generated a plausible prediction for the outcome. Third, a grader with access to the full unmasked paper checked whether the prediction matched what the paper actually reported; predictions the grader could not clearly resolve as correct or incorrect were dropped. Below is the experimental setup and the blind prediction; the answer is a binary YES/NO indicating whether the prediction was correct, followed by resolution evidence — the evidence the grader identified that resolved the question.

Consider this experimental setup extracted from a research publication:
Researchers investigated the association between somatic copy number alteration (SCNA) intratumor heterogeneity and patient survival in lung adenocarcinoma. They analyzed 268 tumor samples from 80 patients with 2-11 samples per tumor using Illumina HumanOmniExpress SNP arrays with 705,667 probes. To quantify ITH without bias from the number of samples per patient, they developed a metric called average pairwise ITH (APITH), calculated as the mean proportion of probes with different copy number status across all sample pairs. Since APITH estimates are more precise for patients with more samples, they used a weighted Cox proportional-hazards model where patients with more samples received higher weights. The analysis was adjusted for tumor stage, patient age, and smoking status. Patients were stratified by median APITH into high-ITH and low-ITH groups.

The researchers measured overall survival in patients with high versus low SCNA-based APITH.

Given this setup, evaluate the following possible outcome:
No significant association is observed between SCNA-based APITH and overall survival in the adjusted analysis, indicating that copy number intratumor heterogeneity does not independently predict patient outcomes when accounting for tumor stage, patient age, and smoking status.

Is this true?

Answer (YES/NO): NO